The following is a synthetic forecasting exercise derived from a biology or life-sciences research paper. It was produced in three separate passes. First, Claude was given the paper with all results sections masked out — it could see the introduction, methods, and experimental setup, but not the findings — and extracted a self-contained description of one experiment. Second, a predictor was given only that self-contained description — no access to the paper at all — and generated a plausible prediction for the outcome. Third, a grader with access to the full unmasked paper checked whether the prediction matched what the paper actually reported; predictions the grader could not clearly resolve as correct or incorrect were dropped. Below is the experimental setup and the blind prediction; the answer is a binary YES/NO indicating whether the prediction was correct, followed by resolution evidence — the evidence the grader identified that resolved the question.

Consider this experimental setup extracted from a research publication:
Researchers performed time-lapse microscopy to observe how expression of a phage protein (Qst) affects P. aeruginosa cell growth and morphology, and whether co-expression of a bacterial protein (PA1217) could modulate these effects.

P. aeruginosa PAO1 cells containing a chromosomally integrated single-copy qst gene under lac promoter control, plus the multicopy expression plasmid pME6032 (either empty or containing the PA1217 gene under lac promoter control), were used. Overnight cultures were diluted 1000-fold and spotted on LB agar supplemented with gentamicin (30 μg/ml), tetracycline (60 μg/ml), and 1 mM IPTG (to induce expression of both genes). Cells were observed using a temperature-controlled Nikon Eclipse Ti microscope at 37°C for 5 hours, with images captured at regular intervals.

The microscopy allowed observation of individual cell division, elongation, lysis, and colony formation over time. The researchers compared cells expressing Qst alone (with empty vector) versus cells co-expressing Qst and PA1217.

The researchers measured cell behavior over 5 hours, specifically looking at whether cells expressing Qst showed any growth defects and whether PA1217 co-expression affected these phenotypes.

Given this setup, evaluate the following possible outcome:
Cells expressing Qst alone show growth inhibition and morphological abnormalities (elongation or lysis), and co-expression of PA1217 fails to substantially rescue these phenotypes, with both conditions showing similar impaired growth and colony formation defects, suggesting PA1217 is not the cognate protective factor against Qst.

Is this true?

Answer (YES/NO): NO